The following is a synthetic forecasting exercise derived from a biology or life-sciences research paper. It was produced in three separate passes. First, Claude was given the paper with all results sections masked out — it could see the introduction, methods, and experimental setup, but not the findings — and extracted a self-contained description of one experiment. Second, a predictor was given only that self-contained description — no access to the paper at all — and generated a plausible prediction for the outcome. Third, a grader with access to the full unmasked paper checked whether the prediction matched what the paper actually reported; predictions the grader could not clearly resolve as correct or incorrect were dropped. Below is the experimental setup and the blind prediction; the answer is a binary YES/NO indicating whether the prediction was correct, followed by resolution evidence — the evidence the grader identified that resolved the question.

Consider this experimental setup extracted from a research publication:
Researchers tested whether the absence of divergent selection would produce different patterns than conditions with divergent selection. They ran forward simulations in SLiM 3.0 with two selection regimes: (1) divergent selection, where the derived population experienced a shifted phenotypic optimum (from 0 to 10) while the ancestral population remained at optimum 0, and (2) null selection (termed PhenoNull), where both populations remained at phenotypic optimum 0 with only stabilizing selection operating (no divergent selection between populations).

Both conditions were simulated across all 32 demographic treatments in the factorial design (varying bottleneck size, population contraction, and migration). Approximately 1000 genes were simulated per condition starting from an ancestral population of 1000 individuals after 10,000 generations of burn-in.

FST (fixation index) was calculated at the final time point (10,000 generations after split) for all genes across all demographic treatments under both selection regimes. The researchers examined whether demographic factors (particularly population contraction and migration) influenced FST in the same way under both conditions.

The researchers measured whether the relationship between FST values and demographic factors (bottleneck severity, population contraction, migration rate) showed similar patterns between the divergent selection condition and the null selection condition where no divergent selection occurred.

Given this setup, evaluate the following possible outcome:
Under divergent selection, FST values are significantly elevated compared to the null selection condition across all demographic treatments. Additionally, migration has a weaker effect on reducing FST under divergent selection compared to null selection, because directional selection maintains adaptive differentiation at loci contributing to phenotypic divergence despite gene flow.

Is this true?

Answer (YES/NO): NO